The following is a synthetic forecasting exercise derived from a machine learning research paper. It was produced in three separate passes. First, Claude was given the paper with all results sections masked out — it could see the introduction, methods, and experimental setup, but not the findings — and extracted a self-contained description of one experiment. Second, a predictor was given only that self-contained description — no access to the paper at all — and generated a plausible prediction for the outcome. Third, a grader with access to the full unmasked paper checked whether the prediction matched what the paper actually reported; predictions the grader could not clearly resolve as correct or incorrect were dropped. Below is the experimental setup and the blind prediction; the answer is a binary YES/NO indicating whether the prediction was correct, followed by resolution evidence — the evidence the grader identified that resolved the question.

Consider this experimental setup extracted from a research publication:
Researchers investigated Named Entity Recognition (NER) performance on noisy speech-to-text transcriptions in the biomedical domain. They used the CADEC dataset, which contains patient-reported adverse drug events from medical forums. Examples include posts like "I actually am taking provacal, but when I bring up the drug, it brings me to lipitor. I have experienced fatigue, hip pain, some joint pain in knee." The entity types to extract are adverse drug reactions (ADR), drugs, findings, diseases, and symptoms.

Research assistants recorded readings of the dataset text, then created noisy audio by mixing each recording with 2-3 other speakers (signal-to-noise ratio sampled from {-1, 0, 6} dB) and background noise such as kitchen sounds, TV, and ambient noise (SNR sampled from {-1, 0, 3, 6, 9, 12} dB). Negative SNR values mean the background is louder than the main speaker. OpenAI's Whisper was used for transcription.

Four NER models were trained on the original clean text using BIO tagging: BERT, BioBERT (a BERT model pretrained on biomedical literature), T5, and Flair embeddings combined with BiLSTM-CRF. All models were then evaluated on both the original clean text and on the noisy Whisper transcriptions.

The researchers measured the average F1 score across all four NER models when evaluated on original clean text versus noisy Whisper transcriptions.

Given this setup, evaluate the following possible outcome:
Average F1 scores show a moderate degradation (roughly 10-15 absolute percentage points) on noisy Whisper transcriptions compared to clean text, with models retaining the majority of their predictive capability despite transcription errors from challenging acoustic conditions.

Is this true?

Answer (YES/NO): NO